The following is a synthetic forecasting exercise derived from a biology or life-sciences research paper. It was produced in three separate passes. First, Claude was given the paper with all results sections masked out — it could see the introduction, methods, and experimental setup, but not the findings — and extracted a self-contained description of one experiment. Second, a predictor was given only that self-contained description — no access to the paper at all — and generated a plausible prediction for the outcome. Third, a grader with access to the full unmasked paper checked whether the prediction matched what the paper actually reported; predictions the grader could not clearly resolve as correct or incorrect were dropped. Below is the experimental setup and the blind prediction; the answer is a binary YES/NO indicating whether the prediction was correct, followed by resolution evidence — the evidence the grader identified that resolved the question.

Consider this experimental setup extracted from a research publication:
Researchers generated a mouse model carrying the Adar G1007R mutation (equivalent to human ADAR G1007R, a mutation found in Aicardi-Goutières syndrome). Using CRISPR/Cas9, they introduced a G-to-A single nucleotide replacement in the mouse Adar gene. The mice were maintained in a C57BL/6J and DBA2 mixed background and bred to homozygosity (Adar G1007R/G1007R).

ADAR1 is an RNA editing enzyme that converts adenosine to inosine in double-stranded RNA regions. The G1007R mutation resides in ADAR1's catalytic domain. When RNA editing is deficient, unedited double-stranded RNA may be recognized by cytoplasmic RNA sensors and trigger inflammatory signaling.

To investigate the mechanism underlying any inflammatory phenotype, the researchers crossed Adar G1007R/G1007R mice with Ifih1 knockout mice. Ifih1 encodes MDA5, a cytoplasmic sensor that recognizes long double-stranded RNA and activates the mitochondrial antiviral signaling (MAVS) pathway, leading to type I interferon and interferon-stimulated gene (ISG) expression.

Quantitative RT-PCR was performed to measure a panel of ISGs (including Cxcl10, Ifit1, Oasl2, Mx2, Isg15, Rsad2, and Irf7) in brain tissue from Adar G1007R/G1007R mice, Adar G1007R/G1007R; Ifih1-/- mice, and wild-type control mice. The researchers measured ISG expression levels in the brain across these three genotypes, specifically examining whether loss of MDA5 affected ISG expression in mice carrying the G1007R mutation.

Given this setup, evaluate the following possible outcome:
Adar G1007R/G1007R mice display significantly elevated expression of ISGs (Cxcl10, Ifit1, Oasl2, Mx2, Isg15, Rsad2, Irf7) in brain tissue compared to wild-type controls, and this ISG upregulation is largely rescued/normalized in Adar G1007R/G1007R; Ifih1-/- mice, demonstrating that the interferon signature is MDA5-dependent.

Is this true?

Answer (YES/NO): NO